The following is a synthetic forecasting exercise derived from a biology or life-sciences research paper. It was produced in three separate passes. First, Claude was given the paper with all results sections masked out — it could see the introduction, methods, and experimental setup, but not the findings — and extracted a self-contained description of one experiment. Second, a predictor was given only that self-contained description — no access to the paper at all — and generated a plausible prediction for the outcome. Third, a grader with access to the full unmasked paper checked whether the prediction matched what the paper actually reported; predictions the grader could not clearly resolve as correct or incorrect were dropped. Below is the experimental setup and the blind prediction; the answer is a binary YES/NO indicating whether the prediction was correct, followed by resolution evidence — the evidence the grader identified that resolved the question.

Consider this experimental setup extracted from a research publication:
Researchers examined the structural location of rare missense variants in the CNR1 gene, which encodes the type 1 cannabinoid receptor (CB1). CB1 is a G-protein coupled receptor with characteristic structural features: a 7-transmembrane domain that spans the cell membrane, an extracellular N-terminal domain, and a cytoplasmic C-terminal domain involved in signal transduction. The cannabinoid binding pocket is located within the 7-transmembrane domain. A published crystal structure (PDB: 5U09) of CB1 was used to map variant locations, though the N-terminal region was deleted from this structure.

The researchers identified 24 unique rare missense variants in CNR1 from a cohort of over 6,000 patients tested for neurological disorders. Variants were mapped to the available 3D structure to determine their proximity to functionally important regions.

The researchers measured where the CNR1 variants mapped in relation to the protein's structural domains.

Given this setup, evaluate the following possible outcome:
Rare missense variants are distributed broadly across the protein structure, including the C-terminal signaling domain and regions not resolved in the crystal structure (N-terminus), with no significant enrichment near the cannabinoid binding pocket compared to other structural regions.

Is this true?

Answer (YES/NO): NO